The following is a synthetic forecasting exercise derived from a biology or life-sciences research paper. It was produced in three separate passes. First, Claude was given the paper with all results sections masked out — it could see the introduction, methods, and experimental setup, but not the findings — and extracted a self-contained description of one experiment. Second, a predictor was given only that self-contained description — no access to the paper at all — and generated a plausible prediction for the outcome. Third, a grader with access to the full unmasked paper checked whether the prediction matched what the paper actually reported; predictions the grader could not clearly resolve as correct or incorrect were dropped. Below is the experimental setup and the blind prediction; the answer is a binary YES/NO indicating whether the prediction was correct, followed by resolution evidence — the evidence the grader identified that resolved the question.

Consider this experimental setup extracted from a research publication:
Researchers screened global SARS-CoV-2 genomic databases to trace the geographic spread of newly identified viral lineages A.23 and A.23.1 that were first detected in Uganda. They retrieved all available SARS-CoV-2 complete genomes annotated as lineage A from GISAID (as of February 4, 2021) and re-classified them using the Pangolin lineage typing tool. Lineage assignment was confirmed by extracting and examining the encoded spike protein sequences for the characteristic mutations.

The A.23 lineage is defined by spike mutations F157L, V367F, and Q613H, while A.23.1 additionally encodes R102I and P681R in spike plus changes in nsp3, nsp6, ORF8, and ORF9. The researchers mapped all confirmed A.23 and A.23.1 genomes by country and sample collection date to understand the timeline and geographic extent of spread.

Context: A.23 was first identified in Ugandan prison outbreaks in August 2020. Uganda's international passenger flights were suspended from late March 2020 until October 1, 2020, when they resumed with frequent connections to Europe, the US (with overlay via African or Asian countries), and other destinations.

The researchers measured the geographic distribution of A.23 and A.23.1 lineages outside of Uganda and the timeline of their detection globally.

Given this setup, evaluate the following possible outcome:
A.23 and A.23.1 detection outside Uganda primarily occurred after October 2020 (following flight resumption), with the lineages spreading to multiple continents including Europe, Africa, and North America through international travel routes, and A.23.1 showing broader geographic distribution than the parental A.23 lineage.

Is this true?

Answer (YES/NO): YES